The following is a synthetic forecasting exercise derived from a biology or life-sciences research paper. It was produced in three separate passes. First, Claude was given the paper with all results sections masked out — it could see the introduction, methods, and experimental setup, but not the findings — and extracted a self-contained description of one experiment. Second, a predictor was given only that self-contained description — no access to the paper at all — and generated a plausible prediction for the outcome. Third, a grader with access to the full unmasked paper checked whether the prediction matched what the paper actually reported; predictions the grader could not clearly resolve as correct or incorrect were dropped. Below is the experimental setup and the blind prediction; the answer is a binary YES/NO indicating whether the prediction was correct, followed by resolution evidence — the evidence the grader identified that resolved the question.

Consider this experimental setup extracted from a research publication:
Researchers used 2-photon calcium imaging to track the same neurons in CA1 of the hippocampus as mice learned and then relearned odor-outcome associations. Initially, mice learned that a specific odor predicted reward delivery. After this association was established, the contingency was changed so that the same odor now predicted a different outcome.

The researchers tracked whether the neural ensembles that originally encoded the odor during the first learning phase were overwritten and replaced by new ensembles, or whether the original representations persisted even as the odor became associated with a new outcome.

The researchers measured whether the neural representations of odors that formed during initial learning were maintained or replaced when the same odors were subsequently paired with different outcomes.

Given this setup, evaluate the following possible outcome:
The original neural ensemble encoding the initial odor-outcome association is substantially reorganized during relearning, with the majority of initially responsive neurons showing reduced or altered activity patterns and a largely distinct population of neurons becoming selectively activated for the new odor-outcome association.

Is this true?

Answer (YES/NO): NO